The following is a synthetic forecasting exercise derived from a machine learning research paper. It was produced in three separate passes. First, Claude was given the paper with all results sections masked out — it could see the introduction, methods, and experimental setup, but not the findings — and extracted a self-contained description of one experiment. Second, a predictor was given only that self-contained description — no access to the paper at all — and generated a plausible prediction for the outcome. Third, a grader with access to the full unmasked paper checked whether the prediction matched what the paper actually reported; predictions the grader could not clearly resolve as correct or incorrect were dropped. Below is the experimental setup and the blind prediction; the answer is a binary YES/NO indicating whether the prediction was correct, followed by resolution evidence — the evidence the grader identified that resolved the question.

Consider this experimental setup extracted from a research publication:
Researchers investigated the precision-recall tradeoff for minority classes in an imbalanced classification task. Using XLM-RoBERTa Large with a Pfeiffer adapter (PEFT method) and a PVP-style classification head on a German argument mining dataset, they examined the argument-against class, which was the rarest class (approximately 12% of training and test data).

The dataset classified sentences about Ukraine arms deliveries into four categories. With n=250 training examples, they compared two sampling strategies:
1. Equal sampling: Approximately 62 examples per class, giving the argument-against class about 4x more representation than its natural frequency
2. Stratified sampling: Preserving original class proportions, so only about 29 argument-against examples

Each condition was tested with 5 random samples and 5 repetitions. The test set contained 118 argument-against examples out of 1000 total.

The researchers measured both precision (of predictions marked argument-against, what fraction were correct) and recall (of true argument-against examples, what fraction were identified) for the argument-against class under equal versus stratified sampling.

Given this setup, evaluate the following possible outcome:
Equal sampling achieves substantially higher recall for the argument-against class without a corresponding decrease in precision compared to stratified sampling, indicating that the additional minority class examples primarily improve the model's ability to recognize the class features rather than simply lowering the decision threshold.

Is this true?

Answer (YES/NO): NO